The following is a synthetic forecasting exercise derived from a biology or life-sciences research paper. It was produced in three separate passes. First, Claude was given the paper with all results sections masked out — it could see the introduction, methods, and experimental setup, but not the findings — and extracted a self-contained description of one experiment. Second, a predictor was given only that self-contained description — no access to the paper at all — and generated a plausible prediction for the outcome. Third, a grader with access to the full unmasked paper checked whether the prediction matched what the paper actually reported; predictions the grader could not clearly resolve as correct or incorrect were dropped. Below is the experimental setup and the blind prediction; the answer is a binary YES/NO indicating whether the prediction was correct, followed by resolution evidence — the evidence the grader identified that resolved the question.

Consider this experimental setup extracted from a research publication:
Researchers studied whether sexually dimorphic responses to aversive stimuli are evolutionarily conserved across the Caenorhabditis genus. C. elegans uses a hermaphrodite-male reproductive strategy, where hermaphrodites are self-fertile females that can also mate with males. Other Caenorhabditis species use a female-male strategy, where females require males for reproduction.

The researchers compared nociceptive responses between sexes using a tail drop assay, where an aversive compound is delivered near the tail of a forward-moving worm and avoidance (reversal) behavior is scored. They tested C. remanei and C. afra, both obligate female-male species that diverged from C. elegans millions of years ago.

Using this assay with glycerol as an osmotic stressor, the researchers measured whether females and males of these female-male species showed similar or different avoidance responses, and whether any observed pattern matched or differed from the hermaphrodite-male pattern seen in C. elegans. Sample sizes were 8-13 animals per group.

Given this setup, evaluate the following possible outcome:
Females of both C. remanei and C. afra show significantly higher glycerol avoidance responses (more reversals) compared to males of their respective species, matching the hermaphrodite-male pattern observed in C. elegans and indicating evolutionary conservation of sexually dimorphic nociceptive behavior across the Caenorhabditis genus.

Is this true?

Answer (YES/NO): YES